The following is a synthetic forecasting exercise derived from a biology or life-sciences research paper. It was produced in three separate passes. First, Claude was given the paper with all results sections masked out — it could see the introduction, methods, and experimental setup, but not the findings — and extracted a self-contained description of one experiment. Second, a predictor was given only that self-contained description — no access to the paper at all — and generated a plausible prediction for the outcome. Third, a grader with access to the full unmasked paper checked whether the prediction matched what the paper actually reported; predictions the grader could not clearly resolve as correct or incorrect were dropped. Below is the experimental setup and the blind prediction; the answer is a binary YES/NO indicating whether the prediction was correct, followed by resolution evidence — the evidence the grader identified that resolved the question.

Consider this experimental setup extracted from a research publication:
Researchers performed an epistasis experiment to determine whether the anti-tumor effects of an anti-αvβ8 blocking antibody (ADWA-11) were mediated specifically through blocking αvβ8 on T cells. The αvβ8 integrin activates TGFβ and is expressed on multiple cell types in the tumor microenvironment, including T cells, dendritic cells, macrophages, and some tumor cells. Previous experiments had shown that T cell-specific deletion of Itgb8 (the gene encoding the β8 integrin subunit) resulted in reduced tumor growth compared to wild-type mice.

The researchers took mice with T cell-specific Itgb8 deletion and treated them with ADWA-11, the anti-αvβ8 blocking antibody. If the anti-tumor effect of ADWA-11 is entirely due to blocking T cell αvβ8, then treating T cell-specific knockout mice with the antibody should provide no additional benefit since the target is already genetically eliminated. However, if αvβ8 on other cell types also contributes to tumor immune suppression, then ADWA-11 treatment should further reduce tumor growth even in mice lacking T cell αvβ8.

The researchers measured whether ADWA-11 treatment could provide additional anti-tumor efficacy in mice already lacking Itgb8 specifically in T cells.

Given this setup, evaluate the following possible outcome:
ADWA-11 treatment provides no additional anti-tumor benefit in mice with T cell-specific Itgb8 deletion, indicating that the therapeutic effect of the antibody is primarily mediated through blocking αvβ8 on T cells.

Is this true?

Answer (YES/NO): YES